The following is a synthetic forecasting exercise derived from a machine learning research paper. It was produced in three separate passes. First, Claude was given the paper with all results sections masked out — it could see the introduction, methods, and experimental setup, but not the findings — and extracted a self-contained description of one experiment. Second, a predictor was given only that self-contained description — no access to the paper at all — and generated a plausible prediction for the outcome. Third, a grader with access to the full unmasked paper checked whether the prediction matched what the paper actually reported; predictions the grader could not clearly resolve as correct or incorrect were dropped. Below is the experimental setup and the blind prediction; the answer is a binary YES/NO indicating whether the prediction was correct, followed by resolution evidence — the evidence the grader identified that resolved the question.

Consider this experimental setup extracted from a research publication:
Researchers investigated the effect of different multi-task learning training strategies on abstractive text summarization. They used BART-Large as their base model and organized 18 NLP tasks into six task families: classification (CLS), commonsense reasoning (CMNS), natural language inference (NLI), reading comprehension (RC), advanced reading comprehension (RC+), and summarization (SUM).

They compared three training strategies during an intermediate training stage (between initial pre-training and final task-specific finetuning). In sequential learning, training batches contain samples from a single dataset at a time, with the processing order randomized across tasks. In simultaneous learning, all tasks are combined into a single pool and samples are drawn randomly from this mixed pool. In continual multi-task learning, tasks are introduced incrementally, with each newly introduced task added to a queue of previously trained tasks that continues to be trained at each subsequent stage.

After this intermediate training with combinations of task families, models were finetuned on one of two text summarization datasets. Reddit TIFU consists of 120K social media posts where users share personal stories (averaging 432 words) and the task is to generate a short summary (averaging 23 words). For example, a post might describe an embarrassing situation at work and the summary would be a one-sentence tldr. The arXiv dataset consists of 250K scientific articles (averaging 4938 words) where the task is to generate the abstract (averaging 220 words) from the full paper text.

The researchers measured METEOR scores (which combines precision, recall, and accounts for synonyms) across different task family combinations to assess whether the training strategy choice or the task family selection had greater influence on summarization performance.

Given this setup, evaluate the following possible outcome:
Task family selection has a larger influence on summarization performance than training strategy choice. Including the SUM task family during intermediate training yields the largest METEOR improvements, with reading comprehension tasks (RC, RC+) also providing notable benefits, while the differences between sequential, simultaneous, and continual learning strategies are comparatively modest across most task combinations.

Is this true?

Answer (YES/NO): YES